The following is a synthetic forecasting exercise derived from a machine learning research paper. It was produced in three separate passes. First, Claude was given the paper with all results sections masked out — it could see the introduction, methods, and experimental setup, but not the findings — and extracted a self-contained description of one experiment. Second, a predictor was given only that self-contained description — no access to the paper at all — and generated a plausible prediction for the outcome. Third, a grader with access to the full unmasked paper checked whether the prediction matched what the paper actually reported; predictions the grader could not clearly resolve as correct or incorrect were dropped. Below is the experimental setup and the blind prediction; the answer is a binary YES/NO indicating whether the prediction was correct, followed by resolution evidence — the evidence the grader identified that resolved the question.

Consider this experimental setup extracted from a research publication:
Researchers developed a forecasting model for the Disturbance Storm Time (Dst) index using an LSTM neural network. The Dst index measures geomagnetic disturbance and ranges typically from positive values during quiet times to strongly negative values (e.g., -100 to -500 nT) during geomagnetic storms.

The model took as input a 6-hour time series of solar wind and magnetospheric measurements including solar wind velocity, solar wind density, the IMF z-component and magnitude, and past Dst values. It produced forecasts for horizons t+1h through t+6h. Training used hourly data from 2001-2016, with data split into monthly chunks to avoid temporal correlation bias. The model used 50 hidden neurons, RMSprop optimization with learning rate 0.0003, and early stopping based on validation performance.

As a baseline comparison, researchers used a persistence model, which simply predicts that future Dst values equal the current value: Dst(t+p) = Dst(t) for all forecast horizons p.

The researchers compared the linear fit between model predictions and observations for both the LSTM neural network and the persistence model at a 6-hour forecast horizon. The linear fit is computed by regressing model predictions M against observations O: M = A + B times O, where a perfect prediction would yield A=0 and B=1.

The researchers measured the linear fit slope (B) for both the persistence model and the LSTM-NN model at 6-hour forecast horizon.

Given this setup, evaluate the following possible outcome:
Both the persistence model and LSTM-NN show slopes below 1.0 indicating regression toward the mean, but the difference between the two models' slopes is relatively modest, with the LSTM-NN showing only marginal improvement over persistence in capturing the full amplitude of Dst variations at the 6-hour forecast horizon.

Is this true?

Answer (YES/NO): NO